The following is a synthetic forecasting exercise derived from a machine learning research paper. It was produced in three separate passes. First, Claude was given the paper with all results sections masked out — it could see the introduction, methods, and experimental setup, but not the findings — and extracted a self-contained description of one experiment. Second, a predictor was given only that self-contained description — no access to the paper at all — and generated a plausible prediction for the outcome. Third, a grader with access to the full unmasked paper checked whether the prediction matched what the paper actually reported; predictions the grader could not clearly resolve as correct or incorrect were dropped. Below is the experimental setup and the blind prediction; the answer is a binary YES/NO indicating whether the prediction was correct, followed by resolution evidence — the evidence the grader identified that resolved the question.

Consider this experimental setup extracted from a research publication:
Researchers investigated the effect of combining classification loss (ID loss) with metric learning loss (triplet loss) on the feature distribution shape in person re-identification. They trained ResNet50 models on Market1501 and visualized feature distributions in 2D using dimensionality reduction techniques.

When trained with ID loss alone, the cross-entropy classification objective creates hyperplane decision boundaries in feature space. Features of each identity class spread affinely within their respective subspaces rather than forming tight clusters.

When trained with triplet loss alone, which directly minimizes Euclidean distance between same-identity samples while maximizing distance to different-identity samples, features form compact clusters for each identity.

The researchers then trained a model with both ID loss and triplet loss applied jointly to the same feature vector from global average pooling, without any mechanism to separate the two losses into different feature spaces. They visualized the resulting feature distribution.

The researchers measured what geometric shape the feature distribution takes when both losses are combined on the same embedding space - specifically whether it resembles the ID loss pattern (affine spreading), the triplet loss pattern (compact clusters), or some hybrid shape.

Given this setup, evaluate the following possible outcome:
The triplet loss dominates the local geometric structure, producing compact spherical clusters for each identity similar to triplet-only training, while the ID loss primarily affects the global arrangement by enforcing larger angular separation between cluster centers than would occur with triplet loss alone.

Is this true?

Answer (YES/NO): NO